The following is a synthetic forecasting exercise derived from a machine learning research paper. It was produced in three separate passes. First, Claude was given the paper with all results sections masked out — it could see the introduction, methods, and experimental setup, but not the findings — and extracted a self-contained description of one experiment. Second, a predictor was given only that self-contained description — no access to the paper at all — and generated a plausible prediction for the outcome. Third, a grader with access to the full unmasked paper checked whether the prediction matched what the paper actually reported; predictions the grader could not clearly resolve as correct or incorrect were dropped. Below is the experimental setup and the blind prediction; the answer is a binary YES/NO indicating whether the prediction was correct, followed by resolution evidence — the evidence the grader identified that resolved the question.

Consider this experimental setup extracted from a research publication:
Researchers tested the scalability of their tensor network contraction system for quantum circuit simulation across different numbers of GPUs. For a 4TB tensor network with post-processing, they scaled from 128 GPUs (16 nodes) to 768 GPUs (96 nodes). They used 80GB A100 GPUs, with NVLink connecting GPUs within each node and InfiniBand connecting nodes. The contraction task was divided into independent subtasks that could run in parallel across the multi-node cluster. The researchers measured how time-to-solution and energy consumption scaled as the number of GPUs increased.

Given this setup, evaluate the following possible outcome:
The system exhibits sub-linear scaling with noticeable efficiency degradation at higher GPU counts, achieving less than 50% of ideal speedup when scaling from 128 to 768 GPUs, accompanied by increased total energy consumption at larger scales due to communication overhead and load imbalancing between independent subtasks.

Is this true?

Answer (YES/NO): NO